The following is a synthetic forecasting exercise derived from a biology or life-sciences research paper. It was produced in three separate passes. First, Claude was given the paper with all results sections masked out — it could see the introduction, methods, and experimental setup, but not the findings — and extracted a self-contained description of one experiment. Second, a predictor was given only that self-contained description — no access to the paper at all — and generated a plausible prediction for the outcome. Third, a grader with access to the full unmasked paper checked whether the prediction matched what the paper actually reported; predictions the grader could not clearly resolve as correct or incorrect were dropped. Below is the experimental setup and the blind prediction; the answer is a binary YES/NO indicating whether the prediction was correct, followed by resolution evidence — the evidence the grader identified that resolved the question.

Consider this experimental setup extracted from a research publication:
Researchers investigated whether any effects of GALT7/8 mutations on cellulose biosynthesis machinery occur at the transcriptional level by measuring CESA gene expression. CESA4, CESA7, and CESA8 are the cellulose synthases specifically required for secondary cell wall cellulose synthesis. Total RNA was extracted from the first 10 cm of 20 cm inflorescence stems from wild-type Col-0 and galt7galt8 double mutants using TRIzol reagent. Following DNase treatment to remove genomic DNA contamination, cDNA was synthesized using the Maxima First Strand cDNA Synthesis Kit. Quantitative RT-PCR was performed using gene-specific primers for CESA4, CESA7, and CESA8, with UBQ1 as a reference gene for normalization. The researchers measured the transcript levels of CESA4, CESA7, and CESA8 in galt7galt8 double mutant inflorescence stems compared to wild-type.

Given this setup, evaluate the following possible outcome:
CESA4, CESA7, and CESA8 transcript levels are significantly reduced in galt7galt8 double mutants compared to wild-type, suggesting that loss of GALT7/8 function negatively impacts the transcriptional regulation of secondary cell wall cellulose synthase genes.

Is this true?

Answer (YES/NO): NO